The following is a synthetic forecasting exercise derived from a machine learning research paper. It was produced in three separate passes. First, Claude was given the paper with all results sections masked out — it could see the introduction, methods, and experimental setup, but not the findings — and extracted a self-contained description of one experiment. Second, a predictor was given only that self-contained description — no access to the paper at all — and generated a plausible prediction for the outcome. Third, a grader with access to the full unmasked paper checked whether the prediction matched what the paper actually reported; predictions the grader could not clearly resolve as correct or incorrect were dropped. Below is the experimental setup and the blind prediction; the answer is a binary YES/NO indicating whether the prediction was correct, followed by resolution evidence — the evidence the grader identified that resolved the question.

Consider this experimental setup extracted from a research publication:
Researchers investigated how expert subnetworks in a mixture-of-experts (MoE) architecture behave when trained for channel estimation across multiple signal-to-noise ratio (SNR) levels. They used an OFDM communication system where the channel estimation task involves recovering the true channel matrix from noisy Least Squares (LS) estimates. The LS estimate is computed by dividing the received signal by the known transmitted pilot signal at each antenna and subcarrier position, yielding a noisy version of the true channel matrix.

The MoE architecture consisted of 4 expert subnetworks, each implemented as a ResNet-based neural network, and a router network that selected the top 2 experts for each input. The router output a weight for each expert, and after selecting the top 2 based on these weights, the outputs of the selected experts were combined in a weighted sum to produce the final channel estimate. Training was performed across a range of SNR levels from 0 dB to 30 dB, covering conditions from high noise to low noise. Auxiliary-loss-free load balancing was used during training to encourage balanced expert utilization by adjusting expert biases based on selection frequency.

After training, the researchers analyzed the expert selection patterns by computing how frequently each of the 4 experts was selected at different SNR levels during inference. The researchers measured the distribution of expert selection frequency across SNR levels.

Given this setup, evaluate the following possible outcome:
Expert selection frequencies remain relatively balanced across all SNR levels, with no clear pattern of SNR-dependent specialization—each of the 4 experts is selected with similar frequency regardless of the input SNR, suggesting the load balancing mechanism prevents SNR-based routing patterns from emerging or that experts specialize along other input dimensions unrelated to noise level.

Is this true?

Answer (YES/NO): NO